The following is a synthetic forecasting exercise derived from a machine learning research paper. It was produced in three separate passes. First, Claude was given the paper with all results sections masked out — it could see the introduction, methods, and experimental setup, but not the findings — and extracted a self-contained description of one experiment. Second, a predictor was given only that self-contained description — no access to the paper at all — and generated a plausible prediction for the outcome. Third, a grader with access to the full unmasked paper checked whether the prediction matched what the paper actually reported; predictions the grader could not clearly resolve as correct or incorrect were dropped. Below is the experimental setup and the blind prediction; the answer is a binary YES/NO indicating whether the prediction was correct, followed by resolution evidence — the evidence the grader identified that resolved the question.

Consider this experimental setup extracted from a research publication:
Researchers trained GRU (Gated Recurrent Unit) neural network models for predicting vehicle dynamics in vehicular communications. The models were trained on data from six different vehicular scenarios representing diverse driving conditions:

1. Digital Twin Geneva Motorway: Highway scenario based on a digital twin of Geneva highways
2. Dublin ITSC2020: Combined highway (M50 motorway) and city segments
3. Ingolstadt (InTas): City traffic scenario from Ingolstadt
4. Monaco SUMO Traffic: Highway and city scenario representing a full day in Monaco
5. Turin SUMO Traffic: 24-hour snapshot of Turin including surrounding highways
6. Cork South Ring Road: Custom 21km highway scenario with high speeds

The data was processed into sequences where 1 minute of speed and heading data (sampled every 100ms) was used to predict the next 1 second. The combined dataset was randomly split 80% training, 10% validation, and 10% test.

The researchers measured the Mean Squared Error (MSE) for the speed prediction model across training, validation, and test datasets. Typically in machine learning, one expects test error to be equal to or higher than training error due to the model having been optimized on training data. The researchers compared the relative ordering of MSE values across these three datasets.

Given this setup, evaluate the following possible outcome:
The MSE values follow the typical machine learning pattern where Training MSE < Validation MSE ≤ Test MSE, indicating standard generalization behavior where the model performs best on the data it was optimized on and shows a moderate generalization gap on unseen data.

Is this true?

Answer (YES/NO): NO